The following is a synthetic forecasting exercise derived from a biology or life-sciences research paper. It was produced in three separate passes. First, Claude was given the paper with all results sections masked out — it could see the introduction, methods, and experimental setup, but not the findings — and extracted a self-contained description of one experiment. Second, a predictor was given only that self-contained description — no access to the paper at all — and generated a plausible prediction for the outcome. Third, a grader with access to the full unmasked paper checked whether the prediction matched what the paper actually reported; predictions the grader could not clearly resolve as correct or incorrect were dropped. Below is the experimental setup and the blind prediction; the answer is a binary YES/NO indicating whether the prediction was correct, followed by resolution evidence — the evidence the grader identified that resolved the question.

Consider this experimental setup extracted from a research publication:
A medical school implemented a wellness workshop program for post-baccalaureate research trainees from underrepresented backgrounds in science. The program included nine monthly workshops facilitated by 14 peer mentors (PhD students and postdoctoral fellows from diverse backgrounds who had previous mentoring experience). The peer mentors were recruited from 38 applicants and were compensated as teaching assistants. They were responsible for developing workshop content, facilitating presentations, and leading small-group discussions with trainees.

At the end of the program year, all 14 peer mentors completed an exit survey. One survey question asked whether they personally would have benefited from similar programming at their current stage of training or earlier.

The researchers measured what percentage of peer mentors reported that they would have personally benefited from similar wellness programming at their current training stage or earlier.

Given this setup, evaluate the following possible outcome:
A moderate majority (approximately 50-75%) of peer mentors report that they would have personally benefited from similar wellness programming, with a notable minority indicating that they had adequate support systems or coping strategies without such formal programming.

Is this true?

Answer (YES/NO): NO